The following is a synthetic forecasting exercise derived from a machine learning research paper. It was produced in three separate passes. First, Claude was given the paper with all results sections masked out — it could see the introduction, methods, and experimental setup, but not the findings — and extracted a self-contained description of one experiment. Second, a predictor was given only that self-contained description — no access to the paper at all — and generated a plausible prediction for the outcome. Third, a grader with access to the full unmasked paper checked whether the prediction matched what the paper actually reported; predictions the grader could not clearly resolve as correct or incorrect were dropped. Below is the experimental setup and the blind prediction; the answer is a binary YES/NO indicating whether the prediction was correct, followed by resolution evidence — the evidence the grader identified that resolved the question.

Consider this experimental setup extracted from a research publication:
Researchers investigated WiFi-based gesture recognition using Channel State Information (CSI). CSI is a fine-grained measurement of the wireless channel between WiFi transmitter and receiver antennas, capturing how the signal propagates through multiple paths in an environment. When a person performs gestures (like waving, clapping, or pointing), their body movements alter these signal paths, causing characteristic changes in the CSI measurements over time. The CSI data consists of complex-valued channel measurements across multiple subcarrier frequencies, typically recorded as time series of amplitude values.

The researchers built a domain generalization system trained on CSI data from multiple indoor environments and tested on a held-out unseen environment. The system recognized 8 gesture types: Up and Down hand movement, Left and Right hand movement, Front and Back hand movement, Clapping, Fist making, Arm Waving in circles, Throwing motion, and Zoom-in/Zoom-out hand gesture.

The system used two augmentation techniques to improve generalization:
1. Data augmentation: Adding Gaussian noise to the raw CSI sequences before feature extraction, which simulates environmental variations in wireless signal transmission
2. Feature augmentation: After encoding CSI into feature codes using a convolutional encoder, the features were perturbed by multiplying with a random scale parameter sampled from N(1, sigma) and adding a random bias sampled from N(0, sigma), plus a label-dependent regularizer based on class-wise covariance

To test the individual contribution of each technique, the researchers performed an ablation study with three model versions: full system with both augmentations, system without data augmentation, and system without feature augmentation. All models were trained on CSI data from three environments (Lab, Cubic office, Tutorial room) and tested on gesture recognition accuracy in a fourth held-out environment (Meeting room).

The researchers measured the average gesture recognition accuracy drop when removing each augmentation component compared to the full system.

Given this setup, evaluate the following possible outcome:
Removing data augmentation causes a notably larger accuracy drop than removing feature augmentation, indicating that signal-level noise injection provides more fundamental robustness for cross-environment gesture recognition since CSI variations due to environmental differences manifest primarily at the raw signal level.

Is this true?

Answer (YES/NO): NO